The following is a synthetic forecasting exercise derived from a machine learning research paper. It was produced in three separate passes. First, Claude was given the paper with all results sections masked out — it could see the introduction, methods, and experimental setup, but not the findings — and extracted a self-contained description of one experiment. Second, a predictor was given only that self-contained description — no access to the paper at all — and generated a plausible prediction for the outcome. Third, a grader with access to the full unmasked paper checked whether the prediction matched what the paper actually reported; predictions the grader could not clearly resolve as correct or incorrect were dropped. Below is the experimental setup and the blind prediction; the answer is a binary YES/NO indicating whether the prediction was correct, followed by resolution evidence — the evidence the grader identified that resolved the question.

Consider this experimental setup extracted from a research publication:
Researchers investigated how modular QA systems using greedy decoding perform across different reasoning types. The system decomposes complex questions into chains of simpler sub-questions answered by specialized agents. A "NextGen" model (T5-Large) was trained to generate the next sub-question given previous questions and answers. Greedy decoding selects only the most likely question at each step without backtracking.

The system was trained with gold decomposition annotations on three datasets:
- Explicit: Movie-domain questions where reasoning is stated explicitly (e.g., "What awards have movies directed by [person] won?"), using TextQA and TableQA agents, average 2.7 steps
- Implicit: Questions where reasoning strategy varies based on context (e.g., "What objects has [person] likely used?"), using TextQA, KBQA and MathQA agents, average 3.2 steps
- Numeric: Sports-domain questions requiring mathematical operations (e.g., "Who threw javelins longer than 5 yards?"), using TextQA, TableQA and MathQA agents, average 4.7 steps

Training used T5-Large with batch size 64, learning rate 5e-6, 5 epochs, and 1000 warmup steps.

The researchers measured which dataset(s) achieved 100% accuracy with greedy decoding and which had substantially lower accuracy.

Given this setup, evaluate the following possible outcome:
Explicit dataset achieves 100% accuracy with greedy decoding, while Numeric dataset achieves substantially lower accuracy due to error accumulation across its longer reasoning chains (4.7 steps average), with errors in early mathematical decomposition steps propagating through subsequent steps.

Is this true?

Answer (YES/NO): NO